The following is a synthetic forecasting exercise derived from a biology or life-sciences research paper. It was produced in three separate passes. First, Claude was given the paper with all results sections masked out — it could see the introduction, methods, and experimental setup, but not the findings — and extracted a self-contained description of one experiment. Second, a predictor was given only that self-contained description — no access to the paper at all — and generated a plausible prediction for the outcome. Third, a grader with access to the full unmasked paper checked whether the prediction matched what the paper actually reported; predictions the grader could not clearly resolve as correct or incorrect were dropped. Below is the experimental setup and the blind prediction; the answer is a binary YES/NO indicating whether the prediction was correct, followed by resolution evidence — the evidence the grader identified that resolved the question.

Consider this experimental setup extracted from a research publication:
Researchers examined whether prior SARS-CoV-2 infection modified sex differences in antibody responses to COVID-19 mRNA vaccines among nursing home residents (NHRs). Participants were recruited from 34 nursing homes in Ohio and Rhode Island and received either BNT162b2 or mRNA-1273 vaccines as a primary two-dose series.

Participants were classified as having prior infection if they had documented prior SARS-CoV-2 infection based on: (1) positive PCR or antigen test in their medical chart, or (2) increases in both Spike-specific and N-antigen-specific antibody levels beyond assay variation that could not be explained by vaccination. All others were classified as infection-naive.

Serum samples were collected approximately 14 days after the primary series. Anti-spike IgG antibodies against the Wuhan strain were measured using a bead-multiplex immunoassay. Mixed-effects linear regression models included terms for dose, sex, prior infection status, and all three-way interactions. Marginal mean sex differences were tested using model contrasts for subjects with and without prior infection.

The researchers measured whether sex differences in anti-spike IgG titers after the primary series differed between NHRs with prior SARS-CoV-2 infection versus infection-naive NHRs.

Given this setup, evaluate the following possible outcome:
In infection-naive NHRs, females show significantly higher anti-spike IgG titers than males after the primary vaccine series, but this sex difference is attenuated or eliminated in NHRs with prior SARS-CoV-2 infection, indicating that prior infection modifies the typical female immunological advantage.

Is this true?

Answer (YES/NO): NO